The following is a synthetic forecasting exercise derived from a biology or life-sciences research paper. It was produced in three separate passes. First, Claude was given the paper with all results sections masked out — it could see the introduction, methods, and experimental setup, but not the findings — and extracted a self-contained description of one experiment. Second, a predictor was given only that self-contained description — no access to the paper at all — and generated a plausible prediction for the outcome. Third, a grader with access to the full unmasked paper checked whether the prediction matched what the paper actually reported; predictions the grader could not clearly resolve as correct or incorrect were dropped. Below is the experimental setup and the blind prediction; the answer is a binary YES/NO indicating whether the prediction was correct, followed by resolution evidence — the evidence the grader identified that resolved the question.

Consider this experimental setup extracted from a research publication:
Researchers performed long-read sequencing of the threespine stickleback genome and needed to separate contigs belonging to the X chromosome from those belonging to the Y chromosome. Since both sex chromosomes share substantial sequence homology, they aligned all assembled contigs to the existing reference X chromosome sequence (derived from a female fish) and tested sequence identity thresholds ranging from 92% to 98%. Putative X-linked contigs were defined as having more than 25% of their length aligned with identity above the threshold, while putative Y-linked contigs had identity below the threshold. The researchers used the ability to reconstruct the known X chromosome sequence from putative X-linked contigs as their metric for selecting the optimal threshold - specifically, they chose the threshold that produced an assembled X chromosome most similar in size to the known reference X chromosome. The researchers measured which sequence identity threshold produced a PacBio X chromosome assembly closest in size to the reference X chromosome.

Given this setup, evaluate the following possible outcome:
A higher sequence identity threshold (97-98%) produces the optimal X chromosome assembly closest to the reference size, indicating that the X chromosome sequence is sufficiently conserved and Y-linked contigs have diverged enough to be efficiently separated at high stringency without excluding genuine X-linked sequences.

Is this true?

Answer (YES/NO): NO